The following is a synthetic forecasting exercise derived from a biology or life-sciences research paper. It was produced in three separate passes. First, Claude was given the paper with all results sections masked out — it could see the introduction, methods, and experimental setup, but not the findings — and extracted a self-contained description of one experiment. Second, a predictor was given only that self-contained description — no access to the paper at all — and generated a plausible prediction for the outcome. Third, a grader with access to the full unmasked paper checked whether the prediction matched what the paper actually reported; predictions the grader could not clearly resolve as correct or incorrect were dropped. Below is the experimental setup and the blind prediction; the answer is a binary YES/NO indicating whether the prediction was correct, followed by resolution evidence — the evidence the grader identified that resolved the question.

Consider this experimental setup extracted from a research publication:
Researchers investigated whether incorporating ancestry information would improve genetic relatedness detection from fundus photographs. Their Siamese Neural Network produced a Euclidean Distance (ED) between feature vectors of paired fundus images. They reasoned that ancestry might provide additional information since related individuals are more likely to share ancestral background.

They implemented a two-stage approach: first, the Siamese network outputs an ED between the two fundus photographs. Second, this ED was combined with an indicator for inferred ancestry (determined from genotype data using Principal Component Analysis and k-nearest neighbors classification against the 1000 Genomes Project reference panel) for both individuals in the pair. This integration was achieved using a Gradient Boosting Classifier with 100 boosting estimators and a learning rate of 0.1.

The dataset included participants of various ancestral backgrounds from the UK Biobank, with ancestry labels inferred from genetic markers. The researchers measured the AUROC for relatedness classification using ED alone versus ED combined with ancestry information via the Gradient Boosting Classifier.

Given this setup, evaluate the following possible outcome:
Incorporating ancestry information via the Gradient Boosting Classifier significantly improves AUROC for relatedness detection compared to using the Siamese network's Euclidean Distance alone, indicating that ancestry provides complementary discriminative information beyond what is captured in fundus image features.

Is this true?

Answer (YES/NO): NO